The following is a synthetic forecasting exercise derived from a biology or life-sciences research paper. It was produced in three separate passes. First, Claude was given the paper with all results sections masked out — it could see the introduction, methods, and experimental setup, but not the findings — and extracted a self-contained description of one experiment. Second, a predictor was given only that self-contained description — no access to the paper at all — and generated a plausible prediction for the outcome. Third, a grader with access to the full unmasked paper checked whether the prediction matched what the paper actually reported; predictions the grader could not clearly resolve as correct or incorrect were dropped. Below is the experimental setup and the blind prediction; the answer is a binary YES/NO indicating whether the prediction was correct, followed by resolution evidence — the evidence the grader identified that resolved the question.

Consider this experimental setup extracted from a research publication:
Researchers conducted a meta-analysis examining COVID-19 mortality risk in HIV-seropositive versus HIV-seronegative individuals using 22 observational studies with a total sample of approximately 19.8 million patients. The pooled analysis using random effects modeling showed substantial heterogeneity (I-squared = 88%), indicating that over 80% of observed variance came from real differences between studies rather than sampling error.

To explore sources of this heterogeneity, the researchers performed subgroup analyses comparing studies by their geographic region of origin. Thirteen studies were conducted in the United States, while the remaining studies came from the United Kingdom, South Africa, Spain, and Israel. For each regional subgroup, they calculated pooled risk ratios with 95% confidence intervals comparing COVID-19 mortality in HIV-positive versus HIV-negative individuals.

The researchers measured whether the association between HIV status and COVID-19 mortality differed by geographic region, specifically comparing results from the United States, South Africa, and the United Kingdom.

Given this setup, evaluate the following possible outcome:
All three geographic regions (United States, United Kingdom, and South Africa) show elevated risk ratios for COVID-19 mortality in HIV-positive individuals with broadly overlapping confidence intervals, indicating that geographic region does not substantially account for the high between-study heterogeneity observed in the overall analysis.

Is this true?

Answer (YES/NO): NO